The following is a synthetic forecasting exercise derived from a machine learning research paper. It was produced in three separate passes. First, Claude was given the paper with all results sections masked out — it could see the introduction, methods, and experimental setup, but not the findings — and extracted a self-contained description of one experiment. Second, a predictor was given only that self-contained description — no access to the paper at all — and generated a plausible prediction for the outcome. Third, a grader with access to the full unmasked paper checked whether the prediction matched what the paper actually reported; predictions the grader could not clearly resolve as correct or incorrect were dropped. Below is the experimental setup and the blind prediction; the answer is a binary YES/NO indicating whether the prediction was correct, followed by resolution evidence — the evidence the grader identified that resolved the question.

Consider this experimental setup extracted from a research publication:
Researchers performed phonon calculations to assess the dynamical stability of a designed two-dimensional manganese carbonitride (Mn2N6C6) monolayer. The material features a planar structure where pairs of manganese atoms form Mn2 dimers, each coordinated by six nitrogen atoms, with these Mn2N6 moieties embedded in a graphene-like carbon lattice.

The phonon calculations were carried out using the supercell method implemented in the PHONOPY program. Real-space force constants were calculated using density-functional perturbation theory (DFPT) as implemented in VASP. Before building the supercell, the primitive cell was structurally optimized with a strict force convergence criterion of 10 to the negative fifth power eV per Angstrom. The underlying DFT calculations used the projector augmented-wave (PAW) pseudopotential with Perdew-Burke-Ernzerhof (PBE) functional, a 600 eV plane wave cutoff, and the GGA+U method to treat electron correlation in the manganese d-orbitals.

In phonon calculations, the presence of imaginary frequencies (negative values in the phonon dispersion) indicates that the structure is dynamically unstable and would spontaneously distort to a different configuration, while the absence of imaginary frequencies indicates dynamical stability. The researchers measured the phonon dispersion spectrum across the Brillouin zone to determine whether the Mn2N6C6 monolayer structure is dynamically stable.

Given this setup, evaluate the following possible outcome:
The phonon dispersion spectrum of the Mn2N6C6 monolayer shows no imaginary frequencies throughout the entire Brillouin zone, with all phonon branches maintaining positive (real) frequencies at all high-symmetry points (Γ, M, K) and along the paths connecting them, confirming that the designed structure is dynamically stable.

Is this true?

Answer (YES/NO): YES